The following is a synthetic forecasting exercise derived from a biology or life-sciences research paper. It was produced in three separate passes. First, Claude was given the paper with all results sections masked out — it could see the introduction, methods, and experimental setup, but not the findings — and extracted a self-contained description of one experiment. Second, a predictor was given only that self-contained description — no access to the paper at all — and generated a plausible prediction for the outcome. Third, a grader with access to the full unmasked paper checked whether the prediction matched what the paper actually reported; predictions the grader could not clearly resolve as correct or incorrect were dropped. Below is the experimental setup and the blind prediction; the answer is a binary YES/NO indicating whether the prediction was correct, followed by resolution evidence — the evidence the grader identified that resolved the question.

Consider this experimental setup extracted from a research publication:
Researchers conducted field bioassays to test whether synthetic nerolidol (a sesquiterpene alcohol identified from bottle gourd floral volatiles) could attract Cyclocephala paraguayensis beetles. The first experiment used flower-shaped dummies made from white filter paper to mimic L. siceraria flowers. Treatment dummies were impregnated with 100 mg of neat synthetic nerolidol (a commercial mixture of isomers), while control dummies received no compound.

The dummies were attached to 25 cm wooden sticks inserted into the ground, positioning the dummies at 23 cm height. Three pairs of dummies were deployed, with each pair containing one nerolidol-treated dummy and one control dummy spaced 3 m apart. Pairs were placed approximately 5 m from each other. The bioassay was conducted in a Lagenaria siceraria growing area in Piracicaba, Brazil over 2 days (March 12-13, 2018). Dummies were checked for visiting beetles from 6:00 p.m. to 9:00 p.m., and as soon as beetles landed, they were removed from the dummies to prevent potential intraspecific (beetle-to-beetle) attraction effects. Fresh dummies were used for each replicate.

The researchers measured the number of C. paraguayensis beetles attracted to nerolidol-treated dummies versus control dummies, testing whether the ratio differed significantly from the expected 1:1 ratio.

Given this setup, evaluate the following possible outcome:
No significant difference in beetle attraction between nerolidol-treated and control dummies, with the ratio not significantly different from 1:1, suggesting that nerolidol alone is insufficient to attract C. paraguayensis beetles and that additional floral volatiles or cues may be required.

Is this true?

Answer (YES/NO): NO